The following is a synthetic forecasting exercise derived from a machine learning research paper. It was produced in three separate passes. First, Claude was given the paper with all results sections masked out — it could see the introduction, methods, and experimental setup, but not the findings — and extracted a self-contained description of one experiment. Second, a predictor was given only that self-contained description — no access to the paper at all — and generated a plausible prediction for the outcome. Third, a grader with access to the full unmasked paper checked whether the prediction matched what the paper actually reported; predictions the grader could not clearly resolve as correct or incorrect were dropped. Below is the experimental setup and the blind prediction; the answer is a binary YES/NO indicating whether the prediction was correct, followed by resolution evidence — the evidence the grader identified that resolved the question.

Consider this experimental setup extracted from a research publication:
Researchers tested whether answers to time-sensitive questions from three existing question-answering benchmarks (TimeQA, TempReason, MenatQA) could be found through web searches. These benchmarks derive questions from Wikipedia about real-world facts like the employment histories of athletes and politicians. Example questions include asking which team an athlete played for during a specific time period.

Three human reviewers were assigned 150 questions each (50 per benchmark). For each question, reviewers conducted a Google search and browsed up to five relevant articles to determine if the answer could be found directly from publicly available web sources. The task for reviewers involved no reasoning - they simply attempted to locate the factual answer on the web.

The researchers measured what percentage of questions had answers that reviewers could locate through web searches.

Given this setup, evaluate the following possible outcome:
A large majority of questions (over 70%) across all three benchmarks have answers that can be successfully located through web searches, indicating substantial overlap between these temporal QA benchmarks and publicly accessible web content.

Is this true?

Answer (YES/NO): YES